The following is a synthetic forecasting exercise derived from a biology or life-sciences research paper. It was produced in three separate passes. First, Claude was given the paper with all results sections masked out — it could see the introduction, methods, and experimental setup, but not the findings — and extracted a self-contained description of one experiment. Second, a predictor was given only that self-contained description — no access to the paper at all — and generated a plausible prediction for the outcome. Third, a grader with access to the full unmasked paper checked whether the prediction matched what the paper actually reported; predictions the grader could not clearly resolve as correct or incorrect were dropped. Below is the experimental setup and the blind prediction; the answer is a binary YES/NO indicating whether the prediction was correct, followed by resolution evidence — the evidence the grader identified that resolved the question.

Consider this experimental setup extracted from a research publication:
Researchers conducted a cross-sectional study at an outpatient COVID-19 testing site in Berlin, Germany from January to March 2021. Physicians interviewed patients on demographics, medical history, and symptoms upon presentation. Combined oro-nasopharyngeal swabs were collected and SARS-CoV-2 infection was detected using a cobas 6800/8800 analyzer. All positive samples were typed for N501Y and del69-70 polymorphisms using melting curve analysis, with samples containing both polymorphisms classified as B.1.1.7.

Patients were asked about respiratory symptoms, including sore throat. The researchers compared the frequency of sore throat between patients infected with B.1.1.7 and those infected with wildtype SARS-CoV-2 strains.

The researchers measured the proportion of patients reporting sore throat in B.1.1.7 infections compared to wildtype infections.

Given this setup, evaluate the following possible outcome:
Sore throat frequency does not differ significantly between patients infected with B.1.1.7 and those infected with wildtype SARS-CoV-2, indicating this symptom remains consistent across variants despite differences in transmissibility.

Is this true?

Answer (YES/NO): NO